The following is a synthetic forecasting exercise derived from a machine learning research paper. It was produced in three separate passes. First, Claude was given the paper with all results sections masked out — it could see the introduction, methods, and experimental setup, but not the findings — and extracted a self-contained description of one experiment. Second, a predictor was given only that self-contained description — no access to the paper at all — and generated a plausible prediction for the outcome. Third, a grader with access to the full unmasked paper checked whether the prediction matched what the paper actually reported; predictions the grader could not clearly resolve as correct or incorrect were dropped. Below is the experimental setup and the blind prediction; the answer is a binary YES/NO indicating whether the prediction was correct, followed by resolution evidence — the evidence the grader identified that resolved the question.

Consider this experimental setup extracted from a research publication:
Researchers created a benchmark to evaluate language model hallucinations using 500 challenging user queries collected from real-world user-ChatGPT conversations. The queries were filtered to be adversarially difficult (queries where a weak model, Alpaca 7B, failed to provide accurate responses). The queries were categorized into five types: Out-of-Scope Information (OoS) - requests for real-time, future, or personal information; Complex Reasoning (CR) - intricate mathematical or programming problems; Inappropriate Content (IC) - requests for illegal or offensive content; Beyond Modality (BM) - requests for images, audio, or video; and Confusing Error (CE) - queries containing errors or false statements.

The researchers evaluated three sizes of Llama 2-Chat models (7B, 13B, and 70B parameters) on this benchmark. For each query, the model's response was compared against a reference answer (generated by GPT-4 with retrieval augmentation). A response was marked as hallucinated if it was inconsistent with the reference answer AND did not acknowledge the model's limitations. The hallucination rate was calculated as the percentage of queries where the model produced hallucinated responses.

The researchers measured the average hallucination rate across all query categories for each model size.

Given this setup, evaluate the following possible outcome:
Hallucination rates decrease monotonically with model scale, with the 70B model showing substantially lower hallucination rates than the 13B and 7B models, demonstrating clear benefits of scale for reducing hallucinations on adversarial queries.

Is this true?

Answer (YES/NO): NO